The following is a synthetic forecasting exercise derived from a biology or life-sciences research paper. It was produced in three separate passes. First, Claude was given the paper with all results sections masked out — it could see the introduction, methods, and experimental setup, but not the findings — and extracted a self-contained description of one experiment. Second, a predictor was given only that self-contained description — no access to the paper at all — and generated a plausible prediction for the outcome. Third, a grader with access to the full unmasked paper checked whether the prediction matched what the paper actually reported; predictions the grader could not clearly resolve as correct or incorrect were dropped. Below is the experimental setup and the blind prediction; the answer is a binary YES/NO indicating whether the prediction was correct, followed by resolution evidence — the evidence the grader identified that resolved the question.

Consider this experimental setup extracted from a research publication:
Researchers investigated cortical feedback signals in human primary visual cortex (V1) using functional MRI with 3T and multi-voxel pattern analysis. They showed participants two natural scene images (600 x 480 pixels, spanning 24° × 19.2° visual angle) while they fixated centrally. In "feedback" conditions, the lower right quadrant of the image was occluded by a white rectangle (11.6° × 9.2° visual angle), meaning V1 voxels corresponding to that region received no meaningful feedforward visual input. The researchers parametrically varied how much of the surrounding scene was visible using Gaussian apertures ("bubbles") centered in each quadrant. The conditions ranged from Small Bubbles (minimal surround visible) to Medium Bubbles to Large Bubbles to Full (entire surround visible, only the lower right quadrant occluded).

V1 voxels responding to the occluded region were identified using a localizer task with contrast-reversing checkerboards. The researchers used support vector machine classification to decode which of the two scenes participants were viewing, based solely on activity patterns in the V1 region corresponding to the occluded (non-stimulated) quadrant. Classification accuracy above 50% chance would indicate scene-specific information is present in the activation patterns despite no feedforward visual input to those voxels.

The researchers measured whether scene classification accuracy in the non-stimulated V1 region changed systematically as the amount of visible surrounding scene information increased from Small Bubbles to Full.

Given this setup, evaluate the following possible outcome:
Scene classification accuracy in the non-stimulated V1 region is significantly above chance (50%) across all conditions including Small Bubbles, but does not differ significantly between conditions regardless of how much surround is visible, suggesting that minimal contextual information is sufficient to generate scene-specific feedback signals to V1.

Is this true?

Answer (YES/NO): NO